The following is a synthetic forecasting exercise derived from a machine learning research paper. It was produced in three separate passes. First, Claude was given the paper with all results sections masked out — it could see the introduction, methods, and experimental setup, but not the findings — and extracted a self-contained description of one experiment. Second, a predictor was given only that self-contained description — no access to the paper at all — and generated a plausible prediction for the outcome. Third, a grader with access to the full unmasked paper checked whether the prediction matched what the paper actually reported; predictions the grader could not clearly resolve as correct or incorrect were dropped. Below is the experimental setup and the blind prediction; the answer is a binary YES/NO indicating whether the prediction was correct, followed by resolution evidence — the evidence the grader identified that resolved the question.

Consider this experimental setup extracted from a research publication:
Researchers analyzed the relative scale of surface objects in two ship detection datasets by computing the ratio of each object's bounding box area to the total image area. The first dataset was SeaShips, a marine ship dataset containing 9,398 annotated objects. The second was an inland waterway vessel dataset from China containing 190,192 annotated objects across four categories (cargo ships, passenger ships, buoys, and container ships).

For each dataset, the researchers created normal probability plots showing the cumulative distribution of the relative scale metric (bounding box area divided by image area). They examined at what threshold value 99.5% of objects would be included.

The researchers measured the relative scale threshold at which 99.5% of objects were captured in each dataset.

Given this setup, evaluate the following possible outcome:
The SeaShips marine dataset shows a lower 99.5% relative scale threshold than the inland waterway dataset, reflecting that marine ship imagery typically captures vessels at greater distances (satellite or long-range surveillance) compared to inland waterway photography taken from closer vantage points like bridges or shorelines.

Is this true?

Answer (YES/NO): NO